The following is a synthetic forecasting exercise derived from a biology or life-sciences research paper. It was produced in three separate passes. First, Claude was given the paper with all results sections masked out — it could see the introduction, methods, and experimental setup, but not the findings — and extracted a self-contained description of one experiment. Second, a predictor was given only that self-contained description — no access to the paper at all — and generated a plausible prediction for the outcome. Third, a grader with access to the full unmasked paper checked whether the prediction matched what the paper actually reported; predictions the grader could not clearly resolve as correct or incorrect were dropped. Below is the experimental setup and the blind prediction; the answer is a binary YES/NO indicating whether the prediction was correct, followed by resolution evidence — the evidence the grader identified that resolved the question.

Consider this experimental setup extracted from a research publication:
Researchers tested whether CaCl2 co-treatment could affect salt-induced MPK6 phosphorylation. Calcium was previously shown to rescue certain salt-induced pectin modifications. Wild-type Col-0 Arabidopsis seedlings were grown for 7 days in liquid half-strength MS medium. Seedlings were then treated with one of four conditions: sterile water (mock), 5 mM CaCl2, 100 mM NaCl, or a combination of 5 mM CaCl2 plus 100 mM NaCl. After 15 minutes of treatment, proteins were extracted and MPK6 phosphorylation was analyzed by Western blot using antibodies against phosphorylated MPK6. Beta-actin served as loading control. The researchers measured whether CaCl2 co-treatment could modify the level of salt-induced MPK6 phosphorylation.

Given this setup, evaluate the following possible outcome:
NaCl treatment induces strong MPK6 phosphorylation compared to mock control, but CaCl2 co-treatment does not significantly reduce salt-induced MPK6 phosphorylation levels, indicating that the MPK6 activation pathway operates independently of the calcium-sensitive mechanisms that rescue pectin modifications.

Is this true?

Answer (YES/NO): NO